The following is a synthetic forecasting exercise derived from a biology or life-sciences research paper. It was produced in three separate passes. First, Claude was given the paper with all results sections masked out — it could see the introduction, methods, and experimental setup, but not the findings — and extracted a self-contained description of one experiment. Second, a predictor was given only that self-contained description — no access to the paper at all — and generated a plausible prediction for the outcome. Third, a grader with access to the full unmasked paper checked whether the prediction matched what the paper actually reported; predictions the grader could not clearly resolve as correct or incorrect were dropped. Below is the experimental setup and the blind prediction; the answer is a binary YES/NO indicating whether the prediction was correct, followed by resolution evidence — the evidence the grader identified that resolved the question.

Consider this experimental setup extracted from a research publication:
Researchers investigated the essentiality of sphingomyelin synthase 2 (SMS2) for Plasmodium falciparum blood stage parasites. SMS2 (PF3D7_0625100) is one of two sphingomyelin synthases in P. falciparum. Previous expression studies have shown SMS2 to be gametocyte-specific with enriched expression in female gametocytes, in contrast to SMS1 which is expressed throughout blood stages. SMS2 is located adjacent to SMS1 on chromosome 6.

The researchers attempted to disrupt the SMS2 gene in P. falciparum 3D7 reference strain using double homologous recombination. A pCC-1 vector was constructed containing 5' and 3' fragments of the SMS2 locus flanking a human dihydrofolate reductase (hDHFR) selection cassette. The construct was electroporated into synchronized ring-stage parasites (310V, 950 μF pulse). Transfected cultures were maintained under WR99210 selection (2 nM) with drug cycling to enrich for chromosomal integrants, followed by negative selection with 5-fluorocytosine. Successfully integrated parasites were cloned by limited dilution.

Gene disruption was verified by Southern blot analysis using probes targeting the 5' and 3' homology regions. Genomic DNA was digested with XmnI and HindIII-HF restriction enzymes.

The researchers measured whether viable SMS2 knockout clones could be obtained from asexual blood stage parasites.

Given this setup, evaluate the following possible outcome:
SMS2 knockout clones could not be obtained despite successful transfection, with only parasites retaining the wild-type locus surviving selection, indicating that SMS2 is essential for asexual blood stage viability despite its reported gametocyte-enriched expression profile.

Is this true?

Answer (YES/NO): NO